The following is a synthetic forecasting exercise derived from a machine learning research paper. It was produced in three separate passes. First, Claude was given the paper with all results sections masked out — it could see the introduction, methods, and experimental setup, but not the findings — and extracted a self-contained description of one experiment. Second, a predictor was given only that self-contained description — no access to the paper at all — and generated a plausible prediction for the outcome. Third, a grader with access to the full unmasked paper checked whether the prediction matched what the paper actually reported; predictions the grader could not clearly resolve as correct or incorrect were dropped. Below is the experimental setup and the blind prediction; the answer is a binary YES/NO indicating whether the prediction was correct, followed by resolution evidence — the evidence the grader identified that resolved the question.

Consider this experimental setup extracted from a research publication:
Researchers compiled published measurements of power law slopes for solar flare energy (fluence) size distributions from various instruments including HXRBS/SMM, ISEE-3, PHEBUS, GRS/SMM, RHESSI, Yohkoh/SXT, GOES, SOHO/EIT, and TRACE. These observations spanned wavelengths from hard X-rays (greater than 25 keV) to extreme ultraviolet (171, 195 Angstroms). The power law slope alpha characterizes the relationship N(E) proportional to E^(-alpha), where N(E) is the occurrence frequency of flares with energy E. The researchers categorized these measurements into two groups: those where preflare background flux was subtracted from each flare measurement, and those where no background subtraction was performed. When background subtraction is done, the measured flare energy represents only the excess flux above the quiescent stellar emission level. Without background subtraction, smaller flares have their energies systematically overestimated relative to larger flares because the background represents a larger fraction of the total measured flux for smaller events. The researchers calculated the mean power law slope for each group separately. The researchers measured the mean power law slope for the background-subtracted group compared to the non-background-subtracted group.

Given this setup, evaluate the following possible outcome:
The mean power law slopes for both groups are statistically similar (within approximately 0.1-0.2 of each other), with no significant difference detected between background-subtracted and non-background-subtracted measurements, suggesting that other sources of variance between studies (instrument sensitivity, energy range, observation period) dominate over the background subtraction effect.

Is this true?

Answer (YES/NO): NO